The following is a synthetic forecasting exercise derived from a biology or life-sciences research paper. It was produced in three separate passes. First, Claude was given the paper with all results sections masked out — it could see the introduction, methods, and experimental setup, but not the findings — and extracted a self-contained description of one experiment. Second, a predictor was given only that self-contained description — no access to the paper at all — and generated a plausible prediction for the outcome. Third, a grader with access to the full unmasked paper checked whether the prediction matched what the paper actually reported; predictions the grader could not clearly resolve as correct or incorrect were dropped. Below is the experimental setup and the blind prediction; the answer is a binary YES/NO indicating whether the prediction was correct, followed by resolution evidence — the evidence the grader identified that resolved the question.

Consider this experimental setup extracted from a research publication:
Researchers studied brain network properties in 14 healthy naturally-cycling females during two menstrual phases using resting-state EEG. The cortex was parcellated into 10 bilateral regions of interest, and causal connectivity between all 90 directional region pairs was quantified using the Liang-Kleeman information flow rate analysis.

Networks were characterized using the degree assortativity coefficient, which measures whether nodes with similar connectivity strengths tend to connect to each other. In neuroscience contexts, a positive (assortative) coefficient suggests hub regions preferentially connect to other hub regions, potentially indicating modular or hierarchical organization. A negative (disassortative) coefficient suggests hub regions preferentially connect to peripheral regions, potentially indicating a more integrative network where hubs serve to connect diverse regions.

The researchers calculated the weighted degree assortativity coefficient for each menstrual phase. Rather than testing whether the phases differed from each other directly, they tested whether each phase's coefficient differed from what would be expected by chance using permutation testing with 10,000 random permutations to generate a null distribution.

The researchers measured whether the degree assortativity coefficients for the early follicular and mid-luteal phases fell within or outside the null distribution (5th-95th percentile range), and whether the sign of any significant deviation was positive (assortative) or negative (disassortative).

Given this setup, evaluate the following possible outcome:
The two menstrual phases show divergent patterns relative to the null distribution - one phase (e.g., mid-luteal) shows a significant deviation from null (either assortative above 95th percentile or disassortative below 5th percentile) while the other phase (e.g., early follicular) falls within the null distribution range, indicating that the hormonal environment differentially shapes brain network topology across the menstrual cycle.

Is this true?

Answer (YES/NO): YES